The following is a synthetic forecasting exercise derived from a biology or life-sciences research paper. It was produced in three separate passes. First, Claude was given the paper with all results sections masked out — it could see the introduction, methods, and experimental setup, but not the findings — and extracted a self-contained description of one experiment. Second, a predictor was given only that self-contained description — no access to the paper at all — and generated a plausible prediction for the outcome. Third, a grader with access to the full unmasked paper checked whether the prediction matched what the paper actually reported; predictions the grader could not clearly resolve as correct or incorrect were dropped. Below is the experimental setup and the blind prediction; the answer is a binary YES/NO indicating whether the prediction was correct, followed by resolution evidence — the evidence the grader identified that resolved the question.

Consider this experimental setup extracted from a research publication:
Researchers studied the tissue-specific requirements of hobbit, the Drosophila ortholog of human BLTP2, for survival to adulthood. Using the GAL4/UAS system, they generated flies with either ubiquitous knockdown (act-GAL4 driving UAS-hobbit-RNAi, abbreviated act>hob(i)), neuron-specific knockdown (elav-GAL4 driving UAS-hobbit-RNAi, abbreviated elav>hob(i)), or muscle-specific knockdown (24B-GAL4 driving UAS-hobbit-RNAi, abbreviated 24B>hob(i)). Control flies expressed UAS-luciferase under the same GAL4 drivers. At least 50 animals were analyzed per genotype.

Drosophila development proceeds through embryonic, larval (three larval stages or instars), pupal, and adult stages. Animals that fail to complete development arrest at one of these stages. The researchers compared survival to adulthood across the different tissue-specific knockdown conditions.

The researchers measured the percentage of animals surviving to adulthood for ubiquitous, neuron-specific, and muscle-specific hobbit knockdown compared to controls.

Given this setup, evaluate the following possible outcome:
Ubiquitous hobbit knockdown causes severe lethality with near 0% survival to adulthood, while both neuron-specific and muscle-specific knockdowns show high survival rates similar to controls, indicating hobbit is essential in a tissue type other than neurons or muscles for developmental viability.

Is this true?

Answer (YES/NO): NO